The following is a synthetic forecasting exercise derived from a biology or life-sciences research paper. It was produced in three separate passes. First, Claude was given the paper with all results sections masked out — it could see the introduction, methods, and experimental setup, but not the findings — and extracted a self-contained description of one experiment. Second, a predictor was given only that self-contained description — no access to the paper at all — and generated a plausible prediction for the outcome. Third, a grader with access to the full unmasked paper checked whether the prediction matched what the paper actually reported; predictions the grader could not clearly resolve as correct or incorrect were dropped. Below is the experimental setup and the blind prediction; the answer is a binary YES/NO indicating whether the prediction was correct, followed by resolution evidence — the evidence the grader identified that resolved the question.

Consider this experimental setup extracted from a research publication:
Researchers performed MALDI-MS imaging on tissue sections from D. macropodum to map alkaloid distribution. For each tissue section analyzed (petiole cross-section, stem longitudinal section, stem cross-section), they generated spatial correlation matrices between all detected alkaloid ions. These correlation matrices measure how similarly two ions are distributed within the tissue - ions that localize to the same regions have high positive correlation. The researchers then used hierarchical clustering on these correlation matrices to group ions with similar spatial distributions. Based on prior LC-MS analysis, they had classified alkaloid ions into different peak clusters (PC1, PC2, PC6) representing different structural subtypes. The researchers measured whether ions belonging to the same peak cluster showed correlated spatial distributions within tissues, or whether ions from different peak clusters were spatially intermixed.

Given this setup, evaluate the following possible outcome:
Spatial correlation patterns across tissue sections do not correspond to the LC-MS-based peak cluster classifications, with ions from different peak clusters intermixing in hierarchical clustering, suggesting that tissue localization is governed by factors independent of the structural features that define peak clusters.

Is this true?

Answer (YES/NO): NO